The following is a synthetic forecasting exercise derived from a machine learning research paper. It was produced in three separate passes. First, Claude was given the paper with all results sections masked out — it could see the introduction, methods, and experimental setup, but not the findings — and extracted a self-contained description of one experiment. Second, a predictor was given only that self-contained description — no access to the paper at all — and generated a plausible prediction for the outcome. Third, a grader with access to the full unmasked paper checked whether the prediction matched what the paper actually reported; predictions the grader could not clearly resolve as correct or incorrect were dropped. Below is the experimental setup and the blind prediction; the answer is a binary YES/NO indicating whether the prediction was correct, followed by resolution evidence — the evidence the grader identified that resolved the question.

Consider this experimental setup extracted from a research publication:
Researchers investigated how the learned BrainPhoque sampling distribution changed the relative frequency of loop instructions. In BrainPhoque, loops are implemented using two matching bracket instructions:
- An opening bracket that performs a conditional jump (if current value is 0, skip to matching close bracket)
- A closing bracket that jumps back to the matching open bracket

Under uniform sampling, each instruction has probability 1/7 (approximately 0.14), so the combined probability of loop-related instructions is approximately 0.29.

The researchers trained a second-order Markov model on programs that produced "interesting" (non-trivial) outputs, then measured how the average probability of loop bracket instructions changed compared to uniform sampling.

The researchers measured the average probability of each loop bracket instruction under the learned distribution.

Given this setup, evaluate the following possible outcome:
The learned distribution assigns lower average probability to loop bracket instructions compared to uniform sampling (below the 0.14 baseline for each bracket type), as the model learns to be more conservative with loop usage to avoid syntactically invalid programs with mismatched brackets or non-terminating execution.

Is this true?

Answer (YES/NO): YES